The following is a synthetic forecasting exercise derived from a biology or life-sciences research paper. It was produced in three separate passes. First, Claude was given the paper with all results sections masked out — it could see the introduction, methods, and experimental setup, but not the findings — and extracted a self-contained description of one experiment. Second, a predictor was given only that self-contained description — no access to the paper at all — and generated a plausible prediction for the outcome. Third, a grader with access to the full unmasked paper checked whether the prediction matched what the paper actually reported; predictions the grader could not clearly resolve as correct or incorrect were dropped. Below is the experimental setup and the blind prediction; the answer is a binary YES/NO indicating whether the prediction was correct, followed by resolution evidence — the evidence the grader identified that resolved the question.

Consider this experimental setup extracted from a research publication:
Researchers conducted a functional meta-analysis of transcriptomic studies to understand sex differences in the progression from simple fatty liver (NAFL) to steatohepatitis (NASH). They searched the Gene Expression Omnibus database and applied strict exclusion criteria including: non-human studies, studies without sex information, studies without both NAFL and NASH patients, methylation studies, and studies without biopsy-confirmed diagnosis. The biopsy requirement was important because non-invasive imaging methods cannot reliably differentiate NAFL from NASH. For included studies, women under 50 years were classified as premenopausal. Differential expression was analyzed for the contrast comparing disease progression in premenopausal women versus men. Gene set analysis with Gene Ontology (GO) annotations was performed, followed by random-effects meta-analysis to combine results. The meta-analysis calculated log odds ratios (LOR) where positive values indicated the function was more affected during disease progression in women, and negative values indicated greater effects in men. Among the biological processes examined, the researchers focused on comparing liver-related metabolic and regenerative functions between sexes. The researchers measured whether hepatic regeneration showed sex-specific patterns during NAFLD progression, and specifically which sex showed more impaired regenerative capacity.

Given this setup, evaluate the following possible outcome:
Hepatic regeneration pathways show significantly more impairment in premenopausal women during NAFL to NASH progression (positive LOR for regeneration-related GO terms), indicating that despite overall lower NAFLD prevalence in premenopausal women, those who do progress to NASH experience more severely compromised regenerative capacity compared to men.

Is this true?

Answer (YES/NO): NO